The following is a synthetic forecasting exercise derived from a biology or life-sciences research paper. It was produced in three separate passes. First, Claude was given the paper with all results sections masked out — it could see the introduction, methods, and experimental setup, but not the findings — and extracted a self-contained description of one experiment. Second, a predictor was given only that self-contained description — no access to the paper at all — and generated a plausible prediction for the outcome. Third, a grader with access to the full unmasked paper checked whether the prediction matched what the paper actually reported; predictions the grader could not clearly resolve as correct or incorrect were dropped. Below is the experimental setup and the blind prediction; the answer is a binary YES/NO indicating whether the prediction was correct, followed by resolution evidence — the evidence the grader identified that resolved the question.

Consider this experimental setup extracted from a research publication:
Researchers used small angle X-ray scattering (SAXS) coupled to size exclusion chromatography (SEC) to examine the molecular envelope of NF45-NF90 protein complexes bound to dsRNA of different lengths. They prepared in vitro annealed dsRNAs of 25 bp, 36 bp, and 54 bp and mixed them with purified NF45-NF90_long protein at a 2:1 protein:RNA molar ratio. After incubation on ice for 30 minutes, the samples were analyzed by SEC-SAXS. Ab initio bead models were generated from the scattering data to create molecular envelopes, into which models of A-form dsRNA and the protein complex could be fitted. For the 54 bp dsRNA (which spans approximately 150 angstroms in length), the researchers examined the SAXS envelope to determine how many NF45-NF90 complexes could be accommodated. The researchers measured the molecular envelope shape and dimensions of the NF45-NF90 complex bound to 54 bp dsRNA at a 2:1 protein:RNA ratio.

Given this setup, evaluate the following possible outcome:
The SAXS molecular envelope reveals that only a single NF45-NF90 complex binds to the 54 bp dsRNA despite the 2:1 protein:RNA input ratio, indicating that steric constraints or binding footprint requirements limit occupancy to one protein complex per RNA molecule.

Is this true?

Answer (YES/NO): NO